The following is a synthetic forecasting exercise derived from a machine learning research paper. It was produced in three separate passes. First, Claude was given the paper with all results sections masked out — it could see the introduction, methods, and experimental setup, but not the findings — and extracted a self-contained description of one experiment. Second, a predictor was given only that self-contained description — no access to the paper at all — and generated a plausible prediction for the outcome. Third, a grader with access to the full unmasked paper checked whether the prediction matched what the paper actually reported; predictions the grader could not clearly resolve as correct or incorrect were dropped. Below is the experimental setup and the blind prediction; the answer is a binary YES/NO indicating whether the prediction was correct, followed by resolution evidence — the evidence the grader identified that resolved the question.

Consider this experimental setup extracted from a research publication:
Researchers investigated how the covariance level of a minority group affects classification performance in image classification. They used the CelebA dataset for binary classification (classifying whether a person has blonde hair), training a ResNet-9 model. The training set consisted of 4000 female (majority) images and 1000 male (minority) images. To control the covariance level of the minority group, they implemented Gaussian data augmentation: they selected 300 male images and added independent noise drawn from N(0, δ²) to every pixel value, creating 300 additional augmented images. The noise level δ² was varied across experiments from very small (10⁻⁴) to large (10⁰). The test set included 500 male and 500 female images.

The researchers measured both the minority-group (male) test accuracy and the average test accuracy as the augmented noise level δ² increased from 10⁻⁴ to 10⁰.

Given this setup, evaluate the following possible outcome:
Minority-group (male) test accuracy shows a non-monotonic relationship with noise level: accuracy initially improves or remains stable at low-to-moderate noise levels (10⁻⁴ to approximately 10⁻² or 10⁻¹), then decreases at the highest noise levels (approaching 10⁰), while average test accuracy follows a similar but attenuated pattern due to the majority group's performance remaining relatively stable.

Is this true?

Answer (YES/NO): YES